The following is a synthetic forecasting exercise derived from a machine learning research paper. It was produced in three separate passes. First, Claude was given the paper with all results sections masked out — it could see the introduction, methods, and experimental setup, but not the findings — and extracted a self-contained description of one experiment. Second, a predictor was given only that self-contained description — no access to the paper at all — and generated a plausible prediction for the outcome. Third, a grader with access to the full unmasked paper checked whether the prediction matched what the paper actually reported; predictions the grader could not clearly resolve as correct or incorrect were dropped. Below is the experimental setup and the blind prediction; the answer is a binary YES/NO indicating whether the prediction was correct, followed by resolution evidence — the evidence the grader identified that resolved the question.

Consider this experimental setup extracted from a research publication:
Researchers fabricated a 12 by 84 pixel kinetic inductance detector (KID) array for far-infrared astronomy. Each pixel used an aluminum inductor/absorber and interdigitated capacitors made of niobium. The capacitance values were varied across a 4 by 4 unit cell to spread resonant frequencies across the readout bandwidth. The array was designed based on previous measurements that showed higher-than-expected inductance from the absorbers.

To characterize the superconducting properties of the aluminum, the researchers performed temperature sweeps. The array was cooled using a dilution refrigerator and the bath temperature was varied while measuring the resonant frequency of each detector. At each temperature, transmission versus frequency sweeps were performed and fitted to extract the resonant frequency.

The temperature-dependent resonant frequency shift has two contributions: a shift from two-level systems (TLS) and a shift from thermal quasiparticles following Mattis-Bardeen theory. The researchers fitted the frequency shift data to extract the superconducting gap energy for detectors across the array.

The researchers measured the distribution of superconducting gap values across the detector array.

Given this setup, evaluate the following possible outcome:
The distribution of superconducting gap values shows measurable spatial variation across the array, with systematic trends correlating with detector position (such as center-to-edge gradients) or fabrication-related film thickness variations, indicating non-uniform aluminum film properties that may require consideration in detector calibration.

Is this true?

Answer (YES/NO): NO